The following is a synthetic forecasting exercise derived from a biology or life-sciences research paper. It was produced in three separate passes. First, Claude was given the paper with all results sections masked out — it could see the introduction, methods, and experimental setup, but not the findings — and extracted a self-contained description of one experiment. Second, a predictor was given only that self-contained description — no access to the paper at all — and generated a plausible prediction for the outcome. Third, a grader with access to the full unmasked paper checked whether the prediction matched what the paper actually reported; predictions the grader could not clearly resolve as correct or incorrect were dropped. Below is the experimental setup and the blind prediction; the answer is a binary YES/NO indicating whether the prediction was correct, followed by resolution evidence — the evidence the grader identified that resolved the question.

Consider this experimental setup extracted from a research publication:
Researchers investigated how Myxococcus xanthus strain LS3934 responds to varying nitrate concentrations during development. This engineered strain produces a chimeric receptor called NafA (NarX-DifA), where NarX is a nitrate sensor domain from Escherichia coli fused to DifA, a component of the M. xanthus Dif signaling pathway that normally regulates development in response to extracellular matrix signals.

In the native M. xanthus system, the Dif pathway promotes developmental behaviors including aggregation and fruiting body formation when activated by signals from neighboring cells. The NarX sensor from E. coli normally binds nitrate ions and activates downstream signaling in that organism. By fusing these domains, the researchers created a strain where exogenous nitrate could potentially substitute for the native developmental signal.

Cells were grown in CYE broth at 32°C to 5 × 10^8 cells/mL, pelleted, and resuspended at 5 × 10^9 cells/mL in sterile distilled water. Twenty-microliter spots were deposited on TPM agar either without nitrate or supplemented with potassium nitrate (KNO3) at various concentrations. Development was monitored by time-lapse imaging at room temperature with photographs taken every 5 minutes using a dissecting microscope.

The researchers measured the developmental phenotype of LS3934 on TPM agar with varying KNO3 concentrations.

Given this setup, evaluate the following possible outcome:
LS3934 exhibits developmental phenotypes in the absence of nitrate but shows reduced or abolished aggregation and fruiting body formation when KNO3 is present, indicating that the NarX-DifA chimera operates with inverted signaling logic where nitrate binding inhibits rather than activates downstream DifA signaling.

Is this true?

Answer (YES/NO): NO